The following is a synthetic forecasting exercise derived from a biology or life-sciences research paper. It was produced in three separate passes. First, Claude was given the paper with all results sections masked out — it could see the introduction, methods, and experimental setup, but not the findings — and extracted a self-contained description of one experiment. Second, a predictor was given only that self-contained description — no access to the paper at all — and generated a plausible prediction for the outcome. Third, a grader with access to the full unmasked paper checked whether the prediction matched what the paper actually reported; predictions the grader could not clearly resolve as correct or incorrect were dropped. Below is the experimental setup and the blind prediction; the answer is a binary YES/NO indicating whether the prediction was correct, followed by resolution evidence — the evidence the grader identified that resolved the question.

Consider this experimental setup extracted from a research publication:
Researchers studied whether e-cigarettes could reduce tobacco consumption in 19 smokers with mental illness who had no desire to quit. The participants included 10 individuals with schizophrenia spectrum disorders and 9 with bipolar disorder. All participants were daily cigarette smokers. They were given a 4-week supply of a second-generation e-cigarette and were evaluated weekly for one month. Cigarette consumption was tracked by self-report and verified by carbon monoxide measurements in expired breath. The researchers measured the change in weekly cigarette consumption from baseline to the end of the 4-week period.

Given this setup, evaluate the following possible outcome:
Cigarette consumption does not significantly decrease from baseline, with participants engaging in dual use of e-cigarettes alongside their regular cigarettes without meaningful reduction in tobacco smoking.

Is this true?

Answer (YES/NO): NO